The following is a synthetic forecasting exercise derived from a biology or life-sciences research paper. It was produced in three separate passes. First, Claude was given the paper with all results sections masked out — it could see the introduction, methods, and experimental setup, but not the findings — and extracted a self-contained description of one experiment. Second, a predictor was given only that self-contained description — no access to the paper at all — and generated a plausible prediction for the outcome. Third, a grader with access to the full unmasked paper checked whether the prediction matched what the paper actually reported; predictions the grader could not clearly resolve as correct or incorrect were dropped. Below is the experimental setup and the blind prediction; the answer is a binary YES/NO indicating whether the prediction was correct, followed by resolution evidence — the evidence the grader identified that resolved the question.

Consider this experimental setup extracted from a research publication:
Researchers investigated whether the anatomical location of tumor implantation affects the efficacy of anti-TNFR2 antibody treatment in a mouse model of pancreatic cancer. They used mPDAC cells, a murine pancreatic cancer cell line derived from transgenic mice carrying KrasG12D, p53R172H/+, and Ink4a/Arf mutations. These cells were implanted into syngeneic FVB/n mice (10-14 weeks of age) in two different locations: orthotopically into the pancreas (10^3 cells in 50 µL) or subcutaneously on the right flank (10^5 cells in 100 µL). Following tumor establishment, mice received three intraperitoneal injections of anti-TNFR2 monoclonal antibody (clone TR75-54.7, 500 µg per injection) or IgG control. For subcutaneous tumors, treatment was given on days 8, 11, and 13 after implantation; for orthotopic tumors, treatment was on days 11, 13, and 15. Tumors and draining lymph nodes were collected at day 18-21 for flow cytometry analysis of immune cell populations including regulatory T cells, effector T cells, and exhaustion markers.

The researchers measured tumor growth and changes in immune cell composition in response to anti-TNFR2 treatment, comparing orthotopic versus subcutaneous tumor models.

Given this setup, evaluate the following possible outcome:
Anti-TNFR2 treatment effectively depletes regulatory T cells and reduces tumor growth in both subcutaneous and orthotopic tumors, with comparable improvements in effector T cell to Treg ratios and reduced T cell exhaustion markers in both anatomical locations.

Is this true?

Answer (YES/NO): NO